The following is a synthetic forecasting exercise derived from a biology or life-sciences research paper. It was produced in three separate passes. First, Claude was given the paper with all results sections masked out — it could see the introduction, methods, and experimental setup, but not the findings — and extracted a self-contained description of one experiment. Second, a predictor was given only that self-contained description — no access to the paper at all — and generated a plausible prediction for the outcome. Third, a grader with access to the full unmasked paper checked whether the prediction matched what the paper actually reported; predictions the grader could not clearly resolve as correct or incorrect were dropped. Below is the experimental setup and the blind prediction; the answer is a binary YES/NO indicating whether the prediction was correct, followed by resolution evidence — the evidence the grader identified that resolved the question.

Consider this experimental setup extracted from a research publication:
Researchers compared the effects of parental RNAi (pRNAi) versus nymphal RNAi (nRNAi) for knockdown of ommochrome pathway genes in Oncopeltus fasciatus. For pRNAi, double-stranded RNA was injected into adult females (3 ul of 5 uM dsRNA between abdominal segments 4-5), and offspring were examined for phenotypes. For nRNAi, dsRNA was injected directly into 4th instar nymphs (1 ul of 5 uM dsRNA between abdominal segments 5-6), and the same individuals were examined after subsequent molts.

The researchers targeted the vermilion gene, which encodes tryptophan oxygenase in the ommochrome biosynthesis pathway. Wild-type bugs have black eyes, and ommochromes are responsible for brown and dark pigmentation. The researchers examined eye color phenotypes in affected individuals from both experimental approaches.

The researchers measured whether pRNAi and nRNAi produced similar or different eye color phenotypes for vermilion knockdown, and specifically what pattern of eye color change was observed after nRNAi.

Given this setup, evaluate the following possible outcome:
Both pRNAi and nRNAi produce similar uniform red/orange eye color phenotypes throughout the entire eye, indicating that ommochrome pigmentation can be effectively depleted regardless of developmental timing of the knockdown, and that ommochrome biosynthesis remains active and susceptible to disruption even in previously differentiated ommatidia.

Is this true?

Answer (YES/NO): NO